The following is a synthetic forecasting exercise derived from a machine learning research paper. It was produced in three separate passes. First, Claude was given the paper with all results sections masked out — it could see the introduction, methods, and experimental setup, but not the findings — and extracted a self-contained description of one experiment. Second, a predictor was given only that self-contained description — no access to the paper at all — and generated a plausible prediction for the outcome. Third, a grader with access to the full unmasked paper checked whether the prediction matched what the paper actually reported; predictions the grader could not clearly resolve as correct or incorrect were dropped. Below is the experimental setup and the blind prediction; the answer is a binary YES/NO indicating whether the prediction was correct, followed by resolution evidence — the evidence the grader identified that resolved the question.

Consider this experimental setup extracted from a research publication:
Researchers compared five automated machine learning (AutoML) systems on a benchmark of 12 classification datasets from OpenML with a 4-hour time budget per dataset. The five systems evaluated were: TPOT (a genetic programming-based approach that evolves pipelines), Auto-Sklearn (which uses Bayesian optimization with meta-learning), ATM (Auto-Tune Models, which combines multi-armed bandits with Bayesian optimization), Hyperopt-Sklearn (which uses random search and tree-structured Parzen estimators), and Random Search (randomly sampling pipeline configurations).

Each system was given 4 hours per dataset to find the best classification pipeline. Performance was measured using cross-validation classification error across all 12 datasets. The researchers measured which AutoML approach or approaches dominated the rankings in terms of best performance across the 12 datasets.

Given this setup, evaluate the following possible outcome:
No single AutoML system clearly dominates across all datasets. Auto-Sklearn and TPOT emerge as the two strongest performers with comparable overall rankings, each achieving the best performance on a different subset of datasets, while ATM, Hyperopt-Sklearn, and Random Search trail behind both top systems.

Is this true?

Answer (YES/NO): NO